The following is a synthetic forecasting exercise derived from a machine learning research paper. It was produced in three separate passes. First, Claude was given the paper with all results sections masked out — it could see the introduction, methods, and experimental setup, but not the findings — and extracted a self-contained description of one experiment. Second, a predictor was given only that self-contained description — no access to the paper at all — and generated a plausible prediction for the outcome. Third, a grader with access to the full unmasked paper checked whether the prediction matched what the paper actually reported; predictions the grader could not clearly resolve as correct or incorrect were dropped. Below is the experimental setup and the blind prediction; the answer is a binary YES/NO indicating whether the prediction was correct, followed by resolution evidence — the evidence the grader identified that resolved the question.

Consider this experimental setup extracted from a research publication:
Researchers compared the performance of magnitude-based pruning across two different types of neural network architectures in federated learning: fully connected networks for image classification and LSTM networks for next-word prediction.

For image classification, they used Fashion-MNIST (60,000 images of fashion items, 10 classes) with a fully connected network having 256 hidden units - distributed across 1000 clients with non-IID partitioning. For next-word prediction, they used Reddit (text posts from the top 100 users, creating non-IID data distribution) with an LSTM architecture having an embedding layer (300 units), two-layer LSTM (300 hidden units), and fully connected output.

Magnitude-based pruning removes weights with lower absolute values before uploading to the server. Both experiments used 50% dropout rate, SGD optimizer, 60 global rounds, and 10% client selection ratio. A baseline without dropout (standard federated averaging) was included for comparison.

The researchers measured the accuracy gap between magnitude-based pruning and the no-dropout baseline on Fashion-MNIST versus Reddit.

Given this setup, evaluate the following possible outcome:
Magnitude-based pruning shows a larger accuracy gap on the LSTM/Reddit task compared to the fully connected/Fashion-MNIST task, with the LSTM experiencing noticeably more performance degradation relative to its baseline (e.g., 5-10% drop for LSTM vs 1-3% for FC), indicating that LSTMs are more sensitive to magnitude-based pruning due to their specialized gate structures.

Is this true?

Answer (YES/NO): NO